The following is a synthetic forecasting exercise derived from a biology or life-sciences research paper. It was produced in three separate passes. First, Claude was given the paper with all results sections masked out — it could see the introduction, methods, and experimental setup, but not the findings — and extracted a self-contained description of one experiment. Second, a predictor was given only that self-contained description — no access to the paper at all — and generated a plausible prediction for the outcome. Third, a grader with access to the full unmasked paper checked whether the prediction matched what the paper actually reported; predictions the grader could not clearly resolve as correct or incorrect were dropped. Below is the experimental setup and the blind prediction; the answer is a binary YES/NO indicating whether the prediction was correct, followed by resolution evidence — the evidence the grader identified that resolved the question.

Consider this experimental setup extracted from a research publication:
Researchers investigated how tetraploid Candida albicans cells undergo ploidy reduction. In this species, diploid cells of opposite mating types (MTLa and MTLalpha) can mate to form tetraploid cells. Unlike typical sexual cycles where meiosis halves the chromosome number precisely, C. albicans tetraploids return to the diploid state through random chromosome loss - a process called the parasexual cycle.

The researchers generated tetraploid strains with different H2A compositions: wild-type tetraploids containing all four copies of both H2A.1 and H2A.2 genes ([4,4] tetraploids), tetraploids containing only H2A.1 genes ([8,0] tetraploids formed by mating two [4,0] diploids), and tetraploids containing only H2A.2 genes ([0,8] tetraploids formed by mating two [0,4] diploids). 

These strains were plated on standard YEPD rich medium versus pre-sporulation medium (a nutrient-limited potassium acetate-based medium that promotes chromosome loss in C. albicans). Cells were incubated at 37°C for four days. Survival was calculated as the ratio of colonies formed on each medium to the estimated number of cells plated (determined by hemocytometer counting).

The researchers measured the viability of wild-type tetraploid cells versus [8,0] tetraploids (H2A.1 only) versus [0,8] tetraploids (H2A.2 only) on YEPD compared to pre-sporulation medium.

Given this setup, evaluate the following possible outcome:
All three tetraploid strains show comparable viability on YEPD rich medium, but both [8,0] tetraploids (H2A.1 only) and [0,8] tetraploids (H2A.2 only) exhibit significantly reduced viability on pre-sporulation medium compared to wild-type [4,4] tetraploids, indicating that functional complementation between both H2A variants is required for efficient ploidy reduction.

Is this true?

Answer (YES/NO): NO